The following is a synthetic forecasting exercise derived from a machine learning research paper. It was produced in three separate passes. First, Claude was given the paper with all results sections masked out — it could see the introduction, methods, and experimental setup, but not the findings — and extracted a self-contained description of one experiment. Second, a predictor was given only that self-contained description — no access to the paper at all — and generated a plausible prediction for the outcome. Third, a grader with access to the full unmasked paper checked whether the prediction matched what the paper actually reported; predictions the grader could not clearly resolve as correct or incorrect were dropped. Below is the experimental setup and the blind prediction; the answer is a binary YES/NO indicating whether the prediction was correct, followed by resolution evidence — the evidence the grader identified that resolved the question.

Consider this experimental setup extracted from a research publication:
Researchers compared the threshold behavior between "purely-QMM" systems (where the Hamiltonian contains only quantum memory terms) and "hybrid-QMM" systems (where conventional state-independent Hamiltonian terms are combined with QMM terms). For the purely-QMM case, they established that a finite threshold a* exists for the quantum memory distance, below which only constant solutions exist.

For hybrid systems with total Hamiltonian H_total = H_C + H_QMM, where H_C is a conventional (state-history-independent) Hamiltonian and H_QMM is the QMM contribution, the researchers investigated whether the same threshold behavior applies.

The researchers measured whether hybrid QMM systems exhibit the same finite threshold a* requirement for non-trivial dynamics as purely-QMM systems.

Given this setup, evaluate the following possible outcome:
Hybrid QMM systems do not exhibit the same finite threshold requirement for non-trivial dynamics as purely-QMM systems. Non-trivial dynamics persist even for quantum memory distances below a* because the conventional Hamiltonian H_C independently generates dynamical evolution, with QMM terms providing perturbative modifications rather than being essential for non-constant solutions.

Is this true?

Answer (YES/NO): YES